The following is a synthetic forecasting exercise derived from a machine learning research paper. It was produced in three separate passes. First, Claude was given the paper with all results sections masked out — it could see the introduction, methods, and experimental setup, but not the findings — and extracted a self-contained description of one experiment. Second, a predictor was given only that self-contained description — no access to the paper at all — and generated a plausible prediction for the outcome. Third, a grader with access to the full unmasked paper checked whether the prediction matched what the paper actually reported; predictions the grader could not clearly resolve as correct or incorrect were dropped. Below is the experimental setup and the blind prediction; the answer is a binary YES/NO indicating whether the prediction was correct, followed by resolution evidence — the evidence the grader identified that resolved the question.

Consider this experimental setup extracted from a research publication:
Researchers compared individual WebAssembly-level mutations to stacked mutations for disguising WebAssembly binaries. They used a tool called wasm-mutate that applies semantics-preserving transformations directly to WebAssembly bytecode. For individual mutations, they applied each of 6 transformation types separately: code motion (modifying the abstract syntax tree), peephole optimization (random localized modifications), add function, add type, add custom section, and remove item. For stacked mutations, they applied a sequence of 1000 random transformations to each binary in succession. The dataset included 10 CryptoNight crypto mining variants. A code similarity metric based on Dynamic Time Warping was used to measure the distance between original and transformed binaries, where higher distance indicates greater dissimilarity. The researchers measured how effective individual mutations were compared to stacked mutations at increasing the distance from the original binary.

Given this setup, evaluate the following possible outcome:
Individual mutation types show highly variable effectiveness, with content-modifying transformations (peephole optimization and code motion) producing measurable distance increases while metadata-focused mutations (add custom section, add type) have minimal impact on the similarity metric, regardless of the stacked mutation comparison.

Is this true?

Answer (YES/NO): NO